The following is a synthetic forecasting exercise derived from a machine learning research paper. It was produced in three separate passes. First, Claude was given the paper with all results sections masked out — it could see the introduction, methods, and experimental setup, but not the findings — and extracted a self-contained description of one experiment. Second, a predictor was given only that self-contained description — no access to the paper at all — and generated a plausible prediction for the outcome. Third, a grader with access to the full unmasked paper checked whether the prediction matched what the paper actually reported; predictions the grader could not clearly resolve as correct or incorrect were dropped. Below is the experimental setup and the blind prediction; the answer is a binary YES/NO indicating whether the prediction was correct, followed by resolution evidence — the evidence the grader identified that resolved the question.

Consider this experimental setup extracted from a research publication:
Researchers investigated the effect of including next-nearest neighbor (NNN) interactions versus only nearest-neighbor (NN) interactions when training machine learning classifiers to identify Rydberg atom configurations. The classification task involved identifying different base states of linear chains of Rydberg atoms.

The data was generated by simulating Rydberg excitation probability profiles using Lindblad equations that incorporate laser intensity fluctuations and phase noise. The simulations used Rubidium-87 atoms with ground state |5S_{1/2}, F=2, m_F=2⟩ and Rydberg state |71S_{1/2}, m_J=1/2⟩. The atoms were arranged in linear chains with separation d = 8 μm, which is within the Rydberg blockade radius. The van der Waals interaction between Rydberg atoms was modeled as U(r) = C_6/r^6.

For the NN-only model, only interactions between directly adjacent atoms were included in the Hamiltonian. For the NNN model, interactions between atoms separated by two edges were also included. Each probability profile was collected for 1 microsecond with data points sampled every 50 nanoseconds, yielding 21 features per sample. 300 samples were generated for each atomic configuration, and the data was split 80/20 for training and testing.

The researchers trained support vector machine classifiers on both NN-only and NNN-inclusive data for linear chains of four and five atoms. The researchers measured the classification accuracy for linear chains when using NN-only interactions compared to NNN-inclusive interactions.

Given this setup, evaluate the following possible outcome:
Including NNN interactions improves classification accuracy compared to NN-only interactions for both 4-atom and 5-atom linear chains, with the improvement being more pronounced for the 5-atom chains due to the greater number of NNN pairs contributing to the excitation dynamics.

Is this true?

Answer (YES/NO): NO